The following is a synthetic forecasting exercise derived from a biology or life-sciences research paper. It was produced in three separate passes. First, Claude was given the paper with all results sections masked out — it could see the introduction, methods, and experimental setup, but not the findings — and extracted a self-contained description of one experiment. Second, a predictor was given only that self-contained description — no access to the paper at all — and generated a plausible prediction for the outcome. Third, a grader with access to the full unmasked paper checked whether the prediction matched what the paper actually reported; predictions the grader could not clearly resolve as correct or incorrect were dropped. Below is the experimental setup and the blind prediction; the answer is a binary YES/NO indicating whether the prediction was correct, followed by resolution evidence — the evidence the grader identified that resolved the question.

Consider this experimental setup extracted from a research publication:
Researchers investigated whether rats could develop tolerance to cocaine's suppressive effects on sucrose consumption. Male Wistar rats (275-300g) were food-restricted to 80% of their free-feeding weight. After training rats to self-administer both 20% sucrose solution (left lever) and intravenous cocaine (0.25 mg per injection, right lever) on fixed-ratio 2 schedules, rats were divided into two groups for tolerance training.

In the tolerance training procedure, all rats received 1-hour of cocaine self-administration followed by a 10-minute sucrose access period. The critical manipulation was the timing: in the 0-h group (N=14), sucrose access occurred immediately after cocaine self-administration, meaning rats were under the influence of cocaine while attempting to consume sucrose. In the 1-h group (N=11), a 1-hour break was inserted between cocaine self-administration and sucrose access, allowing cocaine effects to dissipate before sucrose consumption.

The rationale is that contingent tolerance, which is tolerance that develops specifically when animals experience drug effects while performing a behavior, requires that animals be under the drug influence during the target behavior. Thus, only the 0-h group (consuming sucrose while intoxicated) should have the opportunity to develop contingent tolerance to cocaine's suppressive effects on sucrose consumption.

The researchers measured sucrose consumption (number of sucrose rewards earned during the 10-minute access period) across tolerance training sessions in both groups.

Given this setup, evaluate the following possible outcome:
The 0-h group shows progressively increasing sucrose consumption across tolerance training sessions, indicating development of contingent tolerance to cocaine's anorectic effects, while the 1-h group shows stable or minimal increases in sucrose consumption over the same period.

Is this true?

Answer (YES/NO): YES